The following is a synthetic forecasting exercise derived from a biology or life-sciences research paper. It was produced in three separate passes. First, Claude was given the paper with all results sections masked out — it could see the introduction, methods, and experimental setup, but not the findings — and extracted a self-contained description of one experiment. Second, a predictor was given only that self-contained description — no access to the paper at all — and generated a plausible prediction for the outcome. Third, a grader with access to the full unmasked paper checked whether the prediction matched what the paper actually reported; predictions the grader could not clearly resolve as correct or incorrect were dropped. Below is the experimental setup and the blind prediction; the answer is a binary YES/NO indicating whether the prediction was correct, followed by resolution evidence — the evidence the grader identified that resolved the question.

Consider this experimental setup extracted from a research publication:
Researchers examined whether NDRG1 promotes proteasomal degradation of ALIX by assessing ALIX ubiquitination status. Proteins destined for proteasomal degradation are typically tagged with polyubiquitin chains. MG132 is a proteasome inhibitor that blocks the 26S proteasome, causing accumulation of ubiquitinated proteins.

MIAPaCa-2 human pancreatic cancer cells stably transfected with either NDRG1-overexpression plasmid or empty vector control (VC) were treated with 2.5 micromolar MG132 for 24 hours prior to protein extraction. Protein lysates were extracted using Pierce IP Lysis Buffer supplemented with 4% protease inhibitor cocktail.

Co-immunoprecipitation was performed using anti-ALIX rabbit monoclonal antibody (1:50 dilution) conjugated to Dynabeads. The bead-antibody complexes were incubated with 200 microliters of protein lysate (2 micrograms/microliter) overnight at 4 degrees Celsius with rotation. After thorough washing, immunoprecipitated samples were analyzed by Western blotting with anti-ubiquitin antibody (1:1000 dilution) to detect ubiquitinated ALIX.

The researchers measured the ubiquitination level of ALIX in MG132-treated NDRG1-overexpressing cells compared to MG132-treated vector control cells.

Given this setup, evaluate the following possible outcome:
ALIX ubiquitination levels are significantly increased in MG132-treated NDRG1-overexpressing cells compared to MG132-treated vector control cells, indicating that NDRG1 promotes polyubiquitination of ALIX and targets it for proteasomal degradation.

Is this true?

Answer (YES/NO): YES